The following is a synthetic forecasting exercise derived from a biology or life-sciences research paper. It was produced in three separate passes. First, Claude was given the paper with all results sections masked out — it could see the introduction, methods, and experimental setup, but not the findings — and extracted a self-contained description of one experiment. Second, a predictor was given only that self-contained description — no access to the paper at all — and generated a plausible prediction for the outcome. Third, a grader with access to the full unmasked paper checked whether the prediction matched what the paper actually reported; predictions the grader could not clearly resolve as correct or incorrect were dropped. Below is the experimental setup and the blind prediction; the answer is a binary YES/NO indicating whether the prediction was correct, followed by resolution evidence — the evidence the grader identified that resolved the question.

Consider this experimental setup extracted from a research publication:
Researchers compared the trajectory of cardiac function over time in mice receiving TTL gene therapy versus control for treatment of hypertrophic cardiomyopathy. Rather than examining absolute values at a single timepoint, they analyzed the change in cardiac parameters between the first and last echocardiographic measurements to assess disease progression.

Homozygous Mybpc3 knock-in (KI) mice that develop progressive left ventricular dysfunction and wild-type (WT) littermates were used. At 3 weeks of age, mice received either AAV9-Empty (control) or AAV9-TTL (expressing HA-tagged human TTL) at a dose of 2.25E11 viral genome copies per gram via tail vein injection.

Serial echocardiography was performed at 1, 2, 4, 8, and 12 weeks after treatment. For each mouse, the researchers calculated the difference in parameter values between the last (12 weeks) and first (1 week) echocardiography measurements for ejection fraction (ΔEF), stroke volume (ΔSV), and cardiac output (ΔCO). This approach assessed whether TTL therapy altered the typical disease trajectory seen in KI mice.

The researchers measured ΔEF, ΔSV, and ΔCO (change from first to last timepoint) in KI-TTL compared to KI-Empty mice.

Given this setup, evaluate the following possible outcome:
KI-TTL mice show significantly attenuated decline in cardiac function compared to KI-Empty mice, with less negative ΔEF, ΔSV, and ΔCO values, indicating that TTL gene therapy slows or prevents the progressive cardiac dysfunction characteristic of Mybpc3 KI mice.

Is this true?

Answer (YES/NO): NO